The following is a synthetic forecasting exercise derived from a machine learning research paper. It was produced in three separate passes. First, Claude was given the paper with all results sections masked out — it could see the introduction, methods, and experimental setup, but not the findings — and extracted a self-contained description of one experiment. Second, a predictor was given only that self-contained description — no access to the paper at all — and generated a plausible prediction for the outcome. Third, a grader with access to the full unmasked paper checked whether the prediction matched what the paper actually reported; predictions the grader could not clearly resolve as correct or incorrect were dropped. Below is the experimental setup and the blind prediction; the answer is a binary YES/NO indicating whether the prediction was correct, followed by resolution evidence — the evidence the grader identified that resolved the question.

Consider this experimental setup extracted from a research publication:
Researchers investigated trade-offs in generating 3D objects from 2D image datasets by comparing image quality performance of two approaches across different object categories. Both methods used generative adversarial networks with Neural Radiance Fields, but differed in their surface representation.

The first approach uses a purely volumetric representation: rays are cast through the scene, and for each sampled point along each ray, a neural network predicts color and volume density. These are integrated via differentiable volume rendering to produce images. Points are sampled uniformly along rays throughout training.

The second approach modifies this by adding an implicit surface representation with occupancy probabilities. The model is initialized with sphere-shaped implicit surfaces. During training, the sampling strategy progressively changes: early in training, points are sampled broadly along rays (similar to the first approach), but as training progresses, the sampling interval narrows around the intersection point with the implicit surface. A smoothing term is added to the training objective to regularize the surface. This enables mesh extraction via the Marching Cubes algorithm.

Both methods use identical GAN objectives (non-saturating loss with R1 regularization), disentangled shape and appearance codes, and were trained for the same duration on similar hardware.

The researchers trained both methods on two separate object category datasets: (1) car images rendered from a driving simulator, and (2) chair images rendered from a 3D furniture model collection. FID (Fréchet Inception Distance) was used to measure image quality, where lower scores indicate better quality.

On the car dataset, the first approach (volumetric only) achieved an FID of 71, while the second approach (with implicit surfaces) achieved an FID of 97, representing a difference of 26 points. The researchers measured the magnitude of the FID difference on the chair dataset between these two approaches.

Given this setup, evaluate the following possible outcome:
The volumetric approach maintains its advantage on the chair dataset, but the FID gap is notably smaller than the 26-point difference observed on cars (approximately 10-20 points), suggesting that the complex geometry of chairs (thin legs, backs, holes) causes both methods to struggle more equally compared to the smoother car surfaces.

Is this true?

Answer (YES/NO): NO